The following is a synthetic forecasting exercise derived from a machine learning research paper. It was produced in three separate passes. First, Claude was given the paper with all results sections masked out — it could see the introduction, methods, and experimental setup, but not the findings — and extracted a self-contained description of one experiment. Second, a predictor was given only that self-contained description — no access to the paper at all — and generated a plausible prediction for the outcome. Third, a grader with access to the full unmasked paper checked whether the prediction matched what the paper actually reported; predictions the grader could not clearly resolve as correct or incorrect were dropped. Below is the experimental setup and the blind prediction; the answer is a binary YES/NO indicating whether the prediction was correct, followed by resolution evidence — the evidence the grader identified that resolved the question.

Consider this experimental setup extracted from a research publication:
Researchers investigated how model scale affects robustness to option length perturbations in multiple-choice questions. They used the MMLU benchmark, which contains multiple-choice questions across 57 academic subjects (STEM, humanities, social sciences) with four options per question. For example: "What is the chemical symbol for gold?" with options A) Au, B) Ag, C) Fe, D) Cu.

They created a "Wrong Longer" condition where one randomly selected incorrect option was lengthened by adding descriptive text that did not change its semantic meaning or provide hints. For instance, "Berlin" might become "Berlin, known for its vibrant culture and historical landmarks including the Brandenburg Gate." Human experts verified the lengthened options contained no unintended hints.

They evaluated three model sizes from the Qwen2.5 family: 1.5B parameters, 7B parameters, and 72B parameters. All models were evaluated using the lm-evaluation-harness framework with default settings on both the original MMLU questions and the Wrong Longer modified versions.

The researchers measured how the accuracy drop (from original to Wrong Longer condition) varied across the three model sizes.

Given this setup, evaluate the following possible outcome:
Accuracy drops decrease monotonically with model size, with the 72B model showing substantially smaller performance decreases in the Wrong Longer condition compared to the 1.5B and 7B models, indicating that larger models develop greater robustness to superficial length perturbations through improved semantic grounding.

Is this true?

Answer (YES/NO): YES